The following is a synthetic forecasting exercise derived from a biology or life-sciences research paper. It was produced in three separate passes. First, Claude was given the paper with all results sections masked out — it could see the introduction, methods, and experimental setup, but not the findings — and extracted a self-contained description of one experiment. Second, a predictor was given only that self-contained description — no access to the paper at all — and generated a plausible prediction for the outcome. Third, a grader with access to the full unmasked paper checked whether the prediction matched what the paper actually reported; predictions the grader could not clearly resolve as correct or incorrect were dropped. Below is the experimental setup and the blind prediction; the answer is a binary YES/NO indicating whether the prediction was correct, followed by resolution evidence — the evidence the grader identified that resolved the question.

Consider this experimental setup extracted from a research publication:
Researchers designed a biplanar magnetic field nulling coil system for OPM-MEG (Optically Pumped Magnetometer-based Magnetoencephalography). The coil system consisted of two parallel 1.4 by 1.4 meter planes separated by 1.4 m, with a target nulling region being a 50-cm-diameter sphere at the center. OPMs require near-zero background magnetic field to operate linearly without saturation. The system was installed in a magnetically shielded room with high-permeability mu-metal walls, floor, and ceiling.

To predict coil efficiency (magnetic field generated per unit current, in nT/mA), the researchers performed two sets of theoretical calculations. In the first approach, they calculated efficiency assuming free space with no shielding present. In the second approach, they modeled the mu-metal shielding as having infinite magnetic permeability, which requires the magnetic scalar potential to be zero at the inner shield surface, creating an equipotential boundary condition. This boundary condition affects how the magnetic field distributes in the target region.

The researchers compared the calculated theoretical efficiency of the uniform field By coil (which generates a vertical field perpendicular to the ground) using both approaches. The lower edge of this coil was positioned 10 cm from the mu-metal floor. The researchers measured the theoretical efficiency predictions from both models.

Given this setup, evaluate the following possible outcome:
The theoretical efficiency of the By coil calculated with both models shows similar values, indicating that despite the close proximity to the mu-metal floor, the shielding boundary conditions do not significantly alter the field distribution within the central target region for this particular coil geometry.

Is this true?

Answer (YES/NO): NO